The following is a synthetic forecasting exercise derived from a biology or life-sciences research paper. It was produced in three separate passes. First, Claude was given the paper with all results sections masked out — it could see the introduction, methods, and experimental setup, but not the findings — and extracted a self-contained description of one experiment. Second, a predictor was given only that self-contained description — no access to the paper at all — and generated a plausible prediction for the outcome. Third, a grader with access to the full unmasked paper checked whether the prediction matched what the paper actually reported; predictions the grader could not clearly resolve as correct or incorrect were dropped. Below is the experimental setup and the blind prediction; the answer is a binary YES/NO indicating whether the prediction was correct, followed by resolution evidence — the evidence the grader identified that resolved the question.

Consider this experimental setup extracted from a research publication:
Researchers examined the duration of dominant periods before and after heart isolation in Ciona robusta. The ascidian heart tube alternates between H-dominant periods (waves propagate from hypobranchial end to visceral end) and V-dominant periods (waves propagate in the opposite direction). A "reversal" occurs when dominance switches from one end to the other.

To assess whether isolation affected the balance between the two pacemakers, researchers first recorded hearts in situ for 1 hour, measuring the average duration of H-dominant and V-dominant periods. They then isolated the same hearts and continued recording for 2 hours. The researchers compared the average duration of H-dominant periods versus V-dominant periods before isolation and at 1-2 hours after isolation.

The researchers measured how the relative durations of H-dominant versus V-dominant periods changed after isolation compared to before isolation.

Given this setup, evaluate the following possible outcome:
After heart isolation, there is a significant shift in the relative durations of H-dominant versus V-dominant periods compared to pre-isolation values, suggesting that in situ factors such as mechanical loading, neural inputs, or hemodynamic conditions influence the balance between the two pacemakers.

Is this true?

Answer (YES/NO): YES